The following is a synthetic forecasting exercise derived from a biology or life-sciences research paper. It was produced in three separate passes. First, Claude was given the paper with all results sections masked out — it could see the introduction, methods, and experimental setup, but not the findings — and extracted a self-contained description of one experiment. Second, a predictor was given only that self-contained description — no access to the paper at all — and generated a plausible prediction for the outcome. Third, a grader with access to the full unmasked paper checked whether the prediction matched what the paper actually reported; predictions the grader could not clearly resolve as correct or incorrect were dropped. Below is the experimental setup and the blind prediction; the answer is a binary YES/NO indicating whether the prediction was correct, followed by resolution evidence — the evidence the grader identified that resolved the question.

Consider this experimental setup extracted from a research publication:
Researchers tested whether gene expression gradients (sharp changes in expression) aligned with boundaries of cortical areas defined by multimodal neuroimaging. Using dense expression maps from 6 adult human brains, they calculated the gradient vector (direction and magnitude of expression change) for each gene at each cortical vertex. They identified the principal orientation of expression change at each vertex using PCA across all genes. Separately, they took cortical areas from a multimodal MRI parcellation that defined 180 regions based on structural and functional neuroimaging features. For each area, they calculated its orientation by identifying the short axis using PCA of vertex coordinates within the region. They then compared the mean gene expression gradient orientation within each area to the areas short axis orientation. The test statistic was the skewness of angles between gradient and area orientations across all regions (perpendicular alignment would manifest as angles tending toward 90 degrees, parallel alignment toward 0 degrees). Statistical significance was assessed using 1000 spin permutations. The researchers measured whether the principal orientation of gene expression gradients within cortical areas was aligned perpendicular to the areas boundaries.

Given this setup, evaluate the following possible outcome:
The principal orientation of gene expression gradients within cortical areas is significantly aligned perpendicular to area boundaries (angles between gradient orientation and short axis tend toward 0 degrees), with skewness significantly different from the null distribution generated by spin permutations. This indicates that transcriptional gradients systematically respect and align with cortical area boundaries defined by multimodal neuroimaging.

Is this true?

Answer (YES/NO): YES